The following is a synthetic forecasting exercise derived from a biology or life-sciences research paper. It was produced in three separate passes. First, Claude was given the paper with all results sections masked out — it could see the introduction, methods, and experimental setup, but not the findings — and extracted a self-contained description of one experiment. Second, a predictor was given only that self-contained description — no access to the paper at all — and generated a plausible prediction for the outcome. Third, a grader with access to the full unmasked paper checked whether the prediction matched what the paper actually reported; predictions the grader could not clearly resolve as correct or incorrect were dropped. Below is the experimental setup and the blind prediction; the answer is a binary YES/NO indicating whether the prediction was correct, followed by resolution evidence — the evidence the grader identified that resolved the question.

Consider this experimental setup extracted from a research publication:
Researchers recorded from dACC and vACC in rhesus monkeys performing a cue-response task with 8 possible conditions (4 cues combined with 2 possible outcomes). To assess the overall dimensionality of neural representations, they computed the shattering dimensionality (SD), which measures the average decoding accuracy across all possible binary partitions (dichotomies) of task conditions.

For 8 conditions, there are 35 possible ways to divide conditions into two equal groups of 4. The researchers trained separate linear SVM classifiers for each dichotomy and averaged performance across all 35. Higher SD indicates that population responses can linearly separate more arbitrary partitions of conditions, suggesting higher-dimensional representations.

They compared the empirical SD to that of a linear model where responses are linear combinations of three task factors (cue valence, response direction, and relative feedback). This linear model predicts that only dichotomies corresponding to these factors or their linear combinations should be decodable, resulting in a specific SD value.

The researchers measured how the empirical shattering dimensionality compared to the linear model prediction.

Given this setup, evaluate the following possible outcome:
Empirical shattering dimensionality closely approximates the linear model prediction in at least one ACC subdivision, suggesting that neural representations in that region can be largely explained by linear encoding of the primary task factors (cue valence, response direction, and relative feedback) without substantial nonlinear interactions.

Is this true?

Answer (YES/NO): YES